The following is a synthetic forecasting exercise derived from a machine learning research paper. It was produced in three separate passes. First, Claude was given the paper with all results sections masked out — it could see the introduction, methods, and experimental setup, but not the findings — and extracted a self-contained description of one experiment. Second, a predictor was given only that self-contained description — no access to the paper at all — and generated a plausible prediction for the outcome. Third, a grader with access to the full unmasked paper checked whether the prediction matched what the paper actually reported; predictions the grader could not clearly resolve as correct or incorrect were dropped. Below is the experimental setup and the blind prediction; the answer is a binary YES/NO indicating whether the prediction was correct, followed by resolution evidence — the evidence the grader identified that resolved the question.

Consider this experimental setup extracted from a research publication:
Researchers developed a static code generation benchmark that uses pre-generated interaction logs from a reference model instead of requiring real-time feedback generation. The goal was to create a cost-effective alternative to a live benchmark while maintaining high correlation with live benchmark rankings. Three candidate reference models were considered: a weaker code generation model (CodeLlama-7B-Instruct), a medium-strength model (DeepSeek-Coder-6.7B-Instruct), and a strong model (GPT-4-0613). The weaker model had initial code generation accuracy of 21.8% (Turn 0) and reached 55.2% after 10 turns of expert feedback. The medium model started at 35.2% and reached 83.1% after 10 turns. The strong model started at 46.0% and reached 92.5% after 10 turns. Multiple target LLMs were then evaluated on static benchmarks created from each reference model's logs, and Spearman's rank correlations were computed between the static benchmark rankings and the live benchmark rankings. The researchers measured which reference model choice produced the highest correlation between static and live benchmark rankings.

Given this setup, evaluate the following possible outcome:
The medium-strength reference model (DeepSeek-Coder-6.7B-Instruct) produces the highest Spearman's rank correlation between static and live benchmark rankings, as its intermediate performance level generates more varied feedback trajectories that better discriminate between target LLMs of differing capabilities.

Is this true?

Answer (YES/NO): NO